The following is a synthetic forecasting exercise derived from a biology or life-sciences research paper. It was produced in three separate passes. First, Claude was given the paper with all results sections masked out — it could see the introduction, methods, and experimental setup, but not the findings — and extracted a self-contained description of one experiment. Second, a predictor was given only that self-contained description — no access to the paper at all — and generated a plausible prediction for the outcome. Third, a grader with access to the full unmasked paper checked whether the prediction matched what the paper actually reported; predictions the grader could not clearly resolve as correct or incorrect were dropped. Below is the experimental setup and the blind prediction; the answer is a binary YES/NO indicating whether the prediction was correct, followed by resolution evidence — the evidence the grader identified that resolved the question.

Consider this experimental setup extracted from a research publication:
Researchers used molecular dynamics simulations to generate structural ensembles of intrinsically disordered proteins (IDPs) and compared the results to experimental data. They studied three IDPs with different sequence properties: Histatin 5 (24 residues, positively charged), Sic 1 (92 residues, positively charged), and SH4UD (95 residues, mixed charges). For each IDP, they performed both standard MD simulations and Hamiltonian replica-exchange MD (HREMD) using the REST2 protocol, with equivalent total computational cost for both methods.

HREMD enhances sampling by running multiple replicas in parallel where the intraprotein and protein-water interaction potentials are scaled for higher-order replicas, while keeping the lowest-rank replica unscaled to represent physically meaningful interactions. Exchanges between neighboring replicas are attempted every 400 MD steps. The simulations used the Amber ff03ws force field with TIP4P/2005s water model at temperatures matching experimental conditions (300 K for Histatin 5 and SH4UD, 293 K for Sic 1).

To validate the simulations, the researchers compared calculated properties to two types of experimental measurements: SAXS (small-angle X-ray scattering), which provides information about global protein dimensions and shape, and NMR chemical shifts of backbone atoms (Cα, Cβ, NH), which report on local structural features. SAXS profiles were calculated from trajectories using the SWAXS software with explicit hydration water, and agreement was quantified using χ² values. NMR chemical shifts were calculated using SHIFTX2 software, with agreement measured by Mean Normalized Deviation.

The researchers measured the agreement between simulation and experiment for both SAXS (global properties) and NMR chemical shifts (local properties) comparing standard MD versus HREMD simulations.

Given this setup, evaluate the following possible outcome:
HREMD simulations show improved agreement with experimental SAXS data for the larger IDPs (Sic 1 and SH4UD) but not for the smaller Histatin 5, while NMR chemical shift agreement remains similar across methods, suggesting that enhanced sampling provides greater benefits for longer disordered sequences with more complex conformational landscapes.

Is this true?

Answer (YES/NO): NO